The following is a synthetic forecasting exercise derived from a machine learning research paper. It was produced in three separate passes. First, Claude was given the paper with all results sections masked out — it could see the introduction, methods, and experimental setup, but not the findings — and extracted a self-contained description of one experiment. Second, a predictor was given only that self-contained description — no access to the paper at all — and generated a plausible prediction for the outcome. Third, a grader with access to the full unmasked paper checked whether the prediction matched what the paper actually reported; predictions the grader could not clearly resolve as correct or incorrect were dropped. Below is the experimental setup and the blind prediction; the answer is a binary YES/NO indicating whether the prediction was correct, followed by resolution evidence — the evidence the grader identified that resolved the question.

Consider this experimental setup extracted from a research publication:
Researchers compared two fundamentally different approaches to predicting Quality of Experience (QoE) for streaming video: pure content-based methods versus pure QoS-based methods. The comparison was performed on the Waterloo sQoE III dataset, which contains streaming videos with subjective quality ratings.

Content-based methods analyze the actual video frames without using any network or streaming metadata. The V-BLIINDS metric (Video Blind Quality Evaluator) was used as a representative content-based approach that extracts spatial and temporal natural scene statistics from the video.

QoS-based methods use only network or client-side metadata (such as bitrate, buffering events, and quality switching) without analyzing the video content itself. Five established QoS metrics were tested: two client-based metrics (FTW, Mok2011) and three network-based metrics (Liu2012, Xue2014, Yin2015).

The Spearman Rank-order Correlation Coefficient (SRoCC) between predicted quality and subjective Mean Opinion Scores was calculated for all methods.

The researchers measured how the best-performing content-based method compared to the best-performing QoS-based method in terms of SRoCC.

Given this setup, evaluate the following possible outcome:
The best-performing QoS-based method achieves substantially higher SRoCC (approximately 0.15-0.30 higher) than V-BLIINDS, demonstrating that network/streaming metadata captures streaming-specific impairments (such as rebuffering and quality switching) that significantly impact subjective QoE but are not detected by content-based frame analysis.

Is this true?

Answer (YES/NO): NO